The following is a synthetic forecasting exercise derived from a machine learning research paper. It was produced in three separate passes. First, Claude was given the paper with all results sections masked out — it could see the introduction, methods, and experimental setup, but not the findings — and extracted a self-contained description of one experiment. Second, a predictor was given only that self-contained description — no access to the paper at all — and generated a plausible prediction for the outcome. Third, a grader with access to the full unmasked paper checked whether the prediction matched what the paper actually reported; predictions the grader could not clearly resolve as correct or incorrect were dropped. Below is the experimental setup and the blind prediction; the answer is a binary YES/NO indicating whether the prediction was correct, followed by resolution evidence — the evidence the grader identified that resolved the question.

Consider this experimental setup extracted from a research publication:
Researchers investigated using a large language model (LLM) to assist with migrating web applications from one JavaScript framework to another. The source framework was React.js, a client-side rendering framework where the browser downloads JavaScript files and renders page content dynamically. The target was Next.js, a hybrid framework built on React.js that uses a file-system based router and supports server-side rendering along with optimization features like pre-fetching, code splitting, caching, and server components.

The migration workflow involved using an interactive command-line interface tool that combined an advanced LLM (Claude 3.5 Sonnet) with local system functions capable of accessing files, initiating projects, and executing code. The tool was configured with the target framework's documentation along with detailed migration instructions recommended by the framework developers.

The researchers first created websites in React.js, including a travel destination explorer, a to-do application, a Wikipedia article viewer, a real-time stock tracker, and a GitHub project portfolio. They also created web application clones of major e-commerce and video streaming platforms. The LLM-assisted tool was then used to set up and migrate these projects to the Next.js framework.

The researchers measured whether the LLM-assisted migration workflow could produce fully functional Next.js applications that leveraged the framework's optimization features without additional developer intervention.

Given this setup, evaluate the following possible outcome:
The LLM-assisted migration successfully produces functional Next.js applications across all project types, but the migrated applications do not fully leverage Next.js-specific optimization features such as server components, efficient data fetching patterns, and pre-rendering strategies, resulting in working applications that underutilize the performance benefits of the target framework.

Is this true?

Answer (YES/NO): YES